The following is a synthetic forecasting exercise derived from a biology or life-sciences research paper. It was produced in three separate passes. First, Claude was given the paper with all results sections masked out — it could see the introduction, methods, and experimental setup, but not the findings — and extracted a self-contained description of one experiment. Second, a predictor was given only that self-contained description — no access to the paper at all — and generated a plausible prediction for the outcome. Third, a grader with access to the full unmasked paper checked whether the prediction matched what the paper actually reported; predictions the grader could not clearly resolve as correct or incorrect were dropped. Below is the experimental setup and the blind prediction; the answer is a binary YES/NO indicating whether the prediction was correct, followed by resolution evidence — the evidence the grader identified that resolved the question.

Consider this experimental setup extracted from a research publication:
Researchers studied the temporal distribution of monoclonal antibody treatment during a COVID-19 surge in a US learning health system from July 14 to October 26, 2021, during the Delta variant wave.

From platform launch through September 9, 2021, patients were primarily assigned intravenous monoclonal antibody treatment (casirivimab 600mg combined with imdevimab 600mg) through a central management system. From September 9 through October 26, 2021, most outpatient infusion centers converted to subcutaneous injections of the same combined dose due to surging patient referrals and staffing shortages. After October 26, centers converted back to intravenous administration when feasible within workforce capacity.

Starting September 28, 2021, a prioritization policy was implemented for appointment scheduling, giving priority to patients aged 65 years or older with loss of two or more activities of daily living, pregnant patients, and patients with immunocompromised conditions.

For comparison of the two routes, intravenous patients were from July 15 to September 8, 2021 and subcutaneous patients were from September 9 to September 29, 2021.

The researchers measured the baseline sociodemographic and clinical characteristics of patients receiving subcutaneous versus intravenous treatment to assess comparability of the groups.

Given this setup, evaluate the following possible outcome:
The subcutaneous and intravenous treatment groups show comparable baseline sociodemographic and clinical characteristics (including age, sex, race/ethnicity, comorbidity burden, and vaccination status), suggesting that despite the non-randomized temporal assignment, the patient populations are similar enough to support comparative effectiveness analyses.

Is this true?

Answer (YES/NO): NO